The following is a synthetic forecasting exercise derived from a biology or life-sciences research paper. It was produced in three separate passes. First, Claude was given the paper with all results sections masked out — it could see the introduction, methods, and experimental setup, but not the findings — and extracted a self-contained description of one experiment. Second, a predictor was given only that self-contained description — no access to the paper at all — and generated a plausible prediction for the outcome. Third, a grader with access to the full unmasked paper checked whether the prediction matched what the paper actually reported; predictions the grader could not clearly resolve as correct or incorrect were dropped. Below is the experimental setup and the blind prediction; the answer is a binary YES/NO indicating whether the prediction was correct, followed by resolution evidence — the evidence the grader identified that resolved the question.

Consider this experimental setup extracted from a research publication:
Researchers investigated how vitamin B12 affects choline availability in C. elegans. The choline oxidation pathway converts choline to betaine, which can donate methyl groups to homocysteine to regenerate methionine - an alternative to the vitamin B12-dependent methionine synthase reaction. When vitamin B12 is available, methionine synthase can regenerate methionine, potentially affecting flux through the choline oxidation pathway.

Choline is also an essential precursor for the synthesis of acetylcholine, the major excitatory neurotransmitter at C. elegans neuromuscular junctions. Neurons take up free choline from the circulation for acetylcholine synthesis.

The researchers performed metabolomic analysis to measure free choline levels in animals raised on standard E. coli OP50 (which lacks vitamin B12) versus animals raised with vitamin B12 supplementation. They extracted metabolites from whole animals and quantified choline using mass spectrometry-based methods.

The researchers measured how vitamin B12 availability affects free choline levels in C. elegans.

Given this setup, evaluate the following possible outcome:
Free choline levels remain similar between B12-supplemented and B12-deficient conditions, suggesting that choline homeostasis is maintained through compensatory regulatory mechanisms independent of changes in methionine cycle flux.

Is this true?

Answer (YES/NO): NO